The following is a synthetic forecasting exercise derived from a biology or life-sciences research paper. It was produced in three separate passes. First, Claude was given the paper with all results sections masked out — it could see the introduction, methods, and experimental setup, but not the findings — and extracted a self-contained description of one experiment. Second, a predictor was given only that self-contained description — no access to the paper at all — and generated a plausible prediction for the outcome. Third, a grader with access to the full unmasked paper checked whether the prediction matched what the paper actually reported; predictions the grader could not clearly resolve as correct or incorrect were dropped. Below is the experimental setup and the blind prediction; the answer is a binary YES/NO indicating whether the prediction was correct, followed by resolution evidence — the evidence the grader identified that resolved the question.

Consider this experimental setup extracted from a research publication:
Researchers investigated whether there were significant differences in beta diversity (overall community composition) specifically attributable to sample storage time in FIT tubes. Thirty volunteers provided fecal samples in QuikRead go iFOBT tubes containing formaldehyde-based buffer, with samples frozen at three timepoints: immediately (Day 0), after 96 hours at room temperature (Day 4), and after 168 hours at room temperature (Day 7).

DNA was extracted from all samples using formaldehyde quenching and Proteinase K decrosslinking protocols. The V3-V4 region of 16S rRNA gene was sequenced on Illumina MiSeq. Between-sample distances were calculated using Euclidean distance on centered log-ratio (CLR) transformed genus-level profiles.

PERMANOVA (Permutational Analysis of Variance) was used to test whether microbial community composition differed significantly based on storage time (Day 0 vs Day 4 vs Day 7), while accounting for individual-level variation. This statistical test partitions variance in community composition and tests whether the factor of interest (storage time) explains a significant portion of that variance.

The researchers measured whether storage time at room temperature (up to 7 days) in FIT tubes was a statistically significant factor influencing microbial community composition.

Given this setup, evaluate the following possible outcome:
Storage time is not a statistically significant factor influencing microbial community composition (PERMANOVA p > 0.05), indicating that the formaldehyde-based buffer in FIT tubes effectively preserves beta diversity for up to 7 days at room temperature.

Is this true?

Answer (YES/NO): YES